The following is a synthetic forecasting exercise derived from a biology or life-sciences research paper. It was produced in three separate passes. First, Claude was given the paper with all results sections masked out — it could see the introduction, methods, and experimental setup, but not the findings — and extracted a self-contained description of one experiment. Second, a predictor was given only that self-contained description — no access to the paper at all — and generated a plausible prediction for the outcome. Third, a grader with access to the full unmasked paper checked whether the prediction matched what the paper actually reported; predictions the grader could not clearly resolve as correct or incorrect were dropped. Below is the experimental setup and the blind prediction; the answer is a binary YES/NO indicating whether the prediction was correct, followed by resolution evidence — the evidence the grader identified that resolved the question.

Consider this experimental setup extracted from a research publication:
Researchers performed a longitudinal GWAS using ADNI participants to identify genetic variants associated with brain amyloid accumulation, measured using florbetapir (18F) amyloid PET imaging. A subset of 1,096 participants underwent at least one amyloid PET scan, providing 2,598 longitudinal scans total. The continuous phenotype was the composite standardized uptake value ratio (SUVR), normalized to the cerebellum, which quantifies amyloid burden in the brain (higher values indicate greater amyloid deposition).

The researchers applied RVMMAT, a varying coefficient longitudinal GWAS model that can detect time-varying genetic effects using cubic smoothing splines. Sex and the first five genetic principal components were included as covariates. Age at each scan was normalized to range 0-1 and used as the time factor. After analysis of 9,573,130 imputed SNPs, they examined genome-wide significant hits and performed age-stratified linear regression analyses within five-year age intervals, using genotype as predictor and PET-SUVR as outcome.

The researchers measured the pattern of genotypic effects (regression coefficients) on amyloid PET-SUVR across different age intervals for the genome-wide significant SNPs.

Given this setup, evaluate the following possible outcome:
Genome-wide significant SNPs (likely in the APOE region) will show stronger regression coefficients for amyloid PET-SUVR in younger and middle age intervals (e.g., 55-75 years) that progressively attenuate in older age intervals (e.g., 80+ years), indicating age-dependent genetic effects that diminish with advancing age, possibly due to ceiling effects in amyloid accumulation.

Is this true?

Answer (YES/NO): NO